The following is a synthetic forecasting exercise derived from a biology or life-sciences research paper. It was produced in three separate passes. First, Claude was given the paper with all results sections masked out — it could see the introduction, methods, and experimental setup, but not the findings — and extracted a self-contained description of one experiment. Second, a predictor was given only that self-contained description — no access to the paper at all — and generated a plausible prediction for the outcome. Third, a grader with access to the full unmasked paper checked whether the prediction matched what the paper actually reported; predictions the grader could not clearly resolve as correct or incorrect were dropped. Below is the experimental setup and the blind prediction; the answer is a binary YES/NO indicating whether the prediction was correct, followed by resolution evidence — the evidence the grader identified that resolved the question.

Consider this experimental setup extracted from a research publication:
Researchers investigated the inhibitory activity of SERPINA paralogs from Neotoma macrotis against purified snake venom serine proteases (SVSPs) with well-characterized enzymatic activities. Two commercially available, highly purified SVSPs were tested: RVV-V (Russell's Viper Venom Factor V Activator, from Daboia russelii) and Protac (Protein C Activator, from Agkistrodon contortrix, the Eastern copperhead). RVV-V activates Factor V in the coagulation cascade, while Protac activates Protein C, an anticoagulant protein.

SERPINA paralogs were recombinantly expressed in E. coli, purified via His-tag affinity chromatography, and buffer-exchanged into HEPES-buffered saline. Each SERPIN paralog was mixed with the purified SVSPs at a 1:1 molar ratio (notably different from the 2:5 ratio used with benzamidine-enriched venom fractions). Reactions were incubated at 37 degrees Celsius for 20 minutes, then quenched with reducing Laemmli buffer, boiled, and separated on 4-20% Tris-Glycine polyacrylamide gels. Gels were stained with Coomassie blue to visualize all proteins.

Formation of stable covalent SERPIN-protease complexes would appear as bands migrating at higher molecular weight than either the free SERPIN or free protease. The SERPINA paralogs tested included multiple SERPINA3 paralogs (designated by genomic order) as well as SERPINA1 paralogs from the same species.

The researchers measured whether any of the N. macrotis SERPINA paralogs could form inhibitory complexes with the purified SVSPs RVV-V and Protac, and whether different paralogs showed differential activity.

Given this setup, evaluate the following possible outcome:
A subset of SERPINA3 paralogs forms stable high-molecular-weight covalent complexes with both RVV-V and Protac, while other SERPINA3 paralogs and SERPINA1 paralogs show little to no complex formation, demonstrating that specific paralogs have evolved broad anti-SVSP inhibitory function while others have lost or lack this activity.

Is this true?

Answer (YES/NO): YES